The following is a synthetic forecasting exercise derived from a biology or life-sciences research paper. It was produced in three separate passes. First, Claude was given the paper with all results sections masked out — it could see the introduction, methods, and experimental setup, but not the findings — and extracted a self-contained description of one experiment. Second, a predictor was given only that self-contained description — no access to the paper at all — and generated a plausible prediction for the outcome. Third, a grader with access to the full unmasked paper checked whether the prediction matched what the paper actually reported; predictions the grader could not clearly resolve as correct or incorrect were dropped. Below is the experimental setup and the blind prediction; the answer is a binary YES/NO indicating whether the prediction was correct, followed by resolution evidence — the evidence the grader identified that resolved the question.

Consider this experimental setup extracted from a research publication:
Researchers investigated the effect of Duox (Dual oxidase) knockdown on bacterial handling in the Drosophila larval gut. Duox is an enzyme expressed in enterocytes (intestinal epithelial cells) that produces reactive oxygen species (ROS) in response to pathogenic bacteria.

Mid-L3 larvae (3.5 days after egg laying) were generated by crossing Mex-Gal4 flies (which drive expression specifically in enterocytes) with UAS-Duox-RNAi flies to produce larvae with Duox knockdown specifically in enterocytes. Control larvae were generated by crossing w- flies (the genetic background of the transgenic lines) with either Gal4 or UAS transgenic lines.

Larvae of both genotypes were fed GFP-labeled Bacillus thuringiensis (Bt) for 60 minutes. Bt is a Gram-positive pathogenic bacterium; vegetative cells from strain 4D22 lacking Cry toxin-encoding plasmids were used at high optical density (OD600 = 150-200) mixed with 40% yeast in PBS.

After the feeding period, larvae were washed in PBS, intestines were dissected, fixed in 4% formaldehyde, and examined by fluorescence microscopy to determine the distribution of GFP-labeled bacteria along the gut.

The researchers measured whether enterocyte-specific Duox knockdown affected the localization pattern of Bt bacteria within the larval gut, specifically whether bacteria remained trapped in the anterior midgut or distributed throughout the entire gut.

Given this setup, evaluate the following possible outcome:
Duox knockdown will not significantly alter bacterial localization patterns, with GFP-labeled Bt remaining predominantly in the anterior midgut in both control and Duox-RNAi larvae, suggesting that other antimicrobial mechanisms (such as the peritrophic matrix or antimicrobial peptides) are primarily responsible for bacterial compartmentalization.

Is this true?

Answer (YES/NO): NO